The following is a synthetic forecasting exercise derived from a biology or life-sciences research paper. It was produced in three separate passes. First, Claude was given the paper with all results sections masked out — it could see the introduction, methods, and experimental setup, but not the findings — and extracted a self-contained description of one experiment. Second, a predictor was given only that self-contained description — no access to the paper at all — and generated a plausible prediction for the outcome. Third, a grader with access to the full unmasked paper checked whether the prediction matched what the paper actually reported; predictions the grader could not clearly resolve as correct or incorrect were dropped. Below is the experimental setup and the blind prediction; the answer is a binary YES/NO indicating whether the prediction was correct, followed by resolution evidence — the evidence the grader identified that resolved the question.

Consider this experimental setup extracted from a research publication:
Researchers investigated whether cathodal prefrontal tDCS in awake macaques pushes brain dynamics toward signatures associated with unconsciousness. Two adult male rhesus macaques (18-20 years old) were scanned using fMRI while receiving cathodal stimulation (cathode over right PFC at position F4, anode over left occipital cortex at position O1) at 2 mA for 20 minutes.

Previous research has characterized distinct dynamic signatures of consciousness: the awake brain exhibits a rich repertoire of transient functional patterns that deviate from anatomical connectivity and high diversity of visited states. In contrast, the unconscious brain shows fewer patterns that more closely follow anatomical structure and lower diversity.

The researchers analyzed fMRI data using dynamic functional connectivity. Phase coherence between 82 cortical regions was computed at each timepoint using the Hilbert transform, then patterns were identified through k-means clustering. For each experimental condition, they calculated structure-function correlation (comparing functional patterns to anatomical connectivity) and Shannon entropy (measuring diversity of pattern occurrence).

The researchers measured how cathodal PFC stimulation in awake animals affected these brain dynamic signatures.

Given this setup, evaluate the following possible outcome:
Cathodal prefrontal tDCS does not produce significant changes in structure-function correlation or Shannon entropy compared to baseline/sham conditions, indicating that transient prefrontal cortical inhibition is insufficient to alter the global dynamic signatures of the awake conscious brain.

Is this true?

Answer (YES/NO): NO